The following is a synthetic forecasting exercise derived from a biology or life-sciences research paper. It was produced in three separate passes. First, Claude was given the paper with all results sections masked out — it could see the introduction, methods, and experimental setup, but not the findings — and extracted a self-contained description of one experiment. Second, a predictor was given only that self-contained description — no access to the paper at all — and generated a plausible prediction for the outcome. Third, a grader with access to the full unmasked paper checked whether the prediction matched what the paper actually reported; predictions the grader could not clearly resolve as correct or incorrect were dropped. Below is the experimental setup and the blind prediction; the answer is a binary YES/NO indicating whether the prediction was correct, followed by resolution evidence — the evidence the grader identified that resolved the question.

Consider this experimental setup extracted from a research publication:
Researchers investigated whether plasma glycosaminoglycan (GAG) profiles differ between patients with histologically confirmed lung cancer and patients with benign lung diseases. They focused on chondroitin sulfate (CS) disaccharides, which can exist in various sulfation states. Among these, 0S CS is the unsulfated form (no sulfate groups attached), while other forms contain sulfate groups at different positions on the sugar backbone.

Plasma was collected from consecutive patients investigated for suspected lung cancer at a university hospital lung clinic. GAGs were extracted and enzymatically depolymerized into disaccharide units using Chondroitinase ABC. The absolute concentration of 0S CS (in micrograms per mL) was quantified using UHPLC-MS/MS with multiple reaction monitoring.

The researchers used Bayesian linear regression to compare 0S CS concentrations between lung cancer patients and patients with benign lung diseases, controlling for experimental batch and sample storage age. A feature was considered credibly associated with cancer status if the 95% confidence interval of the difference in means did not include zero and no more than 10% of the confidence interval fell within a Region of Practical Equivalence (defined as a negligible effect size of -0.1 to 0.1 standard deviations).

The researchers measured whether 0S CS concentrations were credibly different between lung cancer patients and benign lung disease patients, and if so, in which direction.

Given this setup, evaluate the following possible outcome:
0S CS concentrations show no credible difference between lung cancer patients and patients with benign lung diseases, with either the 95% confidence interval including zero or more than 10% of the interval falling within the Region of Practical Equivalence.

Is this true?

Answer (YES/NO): NO